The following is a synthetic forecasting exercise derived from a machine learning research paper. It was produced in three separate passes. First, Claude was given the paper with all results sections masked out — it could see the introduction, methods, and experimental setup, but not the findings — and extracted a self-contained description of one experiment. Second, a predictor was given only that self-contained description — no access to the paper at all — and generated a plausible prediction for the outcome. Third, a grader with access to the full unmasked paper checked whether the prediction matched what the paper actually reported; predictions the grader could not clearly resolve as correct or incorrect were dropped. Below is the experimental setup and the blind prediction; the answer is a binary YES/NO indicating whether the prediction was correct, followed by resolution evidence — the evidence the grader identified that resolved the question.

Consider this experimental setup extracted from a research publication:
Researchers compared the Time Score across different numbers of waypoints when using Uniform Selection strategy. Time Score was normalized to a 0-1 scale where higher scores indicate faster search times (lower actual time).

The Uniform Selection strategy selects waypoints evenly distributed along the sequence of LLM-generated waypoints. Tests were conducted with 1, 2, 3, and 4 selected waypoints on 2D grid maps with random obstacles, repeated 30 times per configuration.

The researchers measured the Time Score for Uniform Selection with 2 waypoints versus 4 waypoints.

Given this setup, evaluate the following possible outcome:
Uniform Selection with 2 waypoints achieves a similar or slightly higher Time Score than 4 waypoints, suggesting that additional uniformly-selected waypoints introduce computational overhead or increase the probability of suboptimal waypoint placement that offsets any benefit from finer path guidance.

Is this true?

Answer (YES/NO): NO